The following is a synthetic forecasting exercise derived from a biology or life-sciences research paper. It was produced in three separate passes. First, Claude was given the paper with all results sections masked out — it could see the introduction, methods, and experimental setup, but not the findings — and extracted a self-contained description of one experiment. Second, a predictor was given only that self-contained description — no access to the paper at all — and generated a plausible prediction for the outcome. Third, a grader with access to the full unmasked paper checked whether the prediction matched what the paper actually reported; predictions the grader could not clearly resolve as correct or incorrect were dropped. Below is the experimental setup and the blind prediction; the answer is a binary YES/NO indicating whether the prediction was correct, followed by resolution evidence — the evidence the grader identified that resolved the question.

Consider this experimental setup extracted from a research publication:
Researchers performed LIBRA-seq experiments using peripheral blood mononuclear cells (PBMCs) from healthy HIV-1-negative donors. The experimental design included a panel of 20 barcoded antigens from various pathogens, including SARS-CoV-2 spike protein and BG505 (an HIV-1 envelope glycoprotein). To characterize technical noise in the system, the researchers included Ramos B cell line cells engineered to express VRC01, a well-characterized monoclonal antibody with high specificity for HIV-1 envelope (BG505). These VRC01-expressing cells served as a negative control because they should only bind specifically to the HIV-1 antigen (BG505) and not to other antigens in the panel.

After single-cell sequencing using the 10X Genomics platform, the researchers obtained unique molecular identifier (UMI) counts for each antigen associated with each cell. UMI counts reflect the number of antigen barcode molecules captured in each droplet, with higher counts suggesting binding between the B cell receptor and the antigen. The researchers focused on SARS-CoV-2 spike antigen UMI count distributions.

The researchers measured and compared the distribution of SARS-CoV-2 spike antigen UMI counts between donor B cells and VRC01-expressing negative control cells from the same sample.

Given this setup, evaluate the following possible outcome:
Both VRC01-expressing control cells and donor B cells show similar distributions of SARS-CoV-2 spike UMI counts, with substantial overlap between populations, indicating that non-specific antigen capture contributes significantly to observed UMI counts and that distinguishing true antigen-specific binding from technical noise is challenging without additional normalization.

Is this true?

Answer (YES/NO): NO